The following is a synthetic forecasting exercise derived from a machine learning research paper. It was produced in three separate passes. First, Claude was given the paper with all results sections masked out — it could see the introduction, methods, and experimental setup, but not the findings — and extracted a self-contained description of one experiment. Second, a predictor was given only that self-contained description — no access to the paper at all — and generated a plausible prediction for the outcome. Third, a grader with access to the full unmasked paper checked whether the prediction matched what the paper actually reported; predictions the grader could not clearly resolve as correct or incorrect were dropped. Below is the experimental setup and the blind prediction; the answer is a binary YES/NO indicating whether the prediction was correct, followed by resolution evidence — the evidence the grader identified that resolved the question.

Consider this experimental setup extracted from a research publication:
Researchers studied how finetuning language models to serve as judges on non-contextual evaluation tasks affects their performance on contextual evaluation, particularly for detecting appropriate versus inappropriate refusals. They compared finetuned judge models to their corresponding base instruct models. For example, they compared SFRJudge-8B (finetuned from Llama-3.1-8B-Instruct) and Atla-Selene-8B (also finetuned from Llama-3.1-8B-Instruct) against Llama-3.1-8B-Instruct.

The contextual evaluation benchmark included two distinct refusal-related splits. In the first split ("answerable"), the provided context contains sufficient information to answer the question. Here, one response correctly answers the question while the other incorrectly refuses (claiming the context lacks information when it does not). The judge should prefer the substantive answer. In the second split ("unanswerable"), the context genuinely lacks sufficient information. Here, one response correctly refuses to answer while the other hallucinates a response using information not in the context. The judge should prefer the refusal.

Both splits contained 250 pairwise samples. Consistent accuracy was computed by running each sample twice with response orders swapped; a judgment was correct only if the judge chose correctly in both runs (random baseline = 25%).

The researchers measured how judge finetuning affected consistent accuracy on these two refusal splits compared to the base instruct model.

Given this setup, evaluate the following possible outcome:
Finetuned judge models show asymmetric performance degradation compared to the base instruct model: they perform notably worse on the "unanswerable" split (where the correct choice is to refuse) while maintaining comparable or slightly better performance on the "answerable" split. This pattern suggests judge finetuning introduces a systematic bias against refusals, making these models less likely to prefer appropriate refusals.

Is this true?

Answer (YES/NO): YES